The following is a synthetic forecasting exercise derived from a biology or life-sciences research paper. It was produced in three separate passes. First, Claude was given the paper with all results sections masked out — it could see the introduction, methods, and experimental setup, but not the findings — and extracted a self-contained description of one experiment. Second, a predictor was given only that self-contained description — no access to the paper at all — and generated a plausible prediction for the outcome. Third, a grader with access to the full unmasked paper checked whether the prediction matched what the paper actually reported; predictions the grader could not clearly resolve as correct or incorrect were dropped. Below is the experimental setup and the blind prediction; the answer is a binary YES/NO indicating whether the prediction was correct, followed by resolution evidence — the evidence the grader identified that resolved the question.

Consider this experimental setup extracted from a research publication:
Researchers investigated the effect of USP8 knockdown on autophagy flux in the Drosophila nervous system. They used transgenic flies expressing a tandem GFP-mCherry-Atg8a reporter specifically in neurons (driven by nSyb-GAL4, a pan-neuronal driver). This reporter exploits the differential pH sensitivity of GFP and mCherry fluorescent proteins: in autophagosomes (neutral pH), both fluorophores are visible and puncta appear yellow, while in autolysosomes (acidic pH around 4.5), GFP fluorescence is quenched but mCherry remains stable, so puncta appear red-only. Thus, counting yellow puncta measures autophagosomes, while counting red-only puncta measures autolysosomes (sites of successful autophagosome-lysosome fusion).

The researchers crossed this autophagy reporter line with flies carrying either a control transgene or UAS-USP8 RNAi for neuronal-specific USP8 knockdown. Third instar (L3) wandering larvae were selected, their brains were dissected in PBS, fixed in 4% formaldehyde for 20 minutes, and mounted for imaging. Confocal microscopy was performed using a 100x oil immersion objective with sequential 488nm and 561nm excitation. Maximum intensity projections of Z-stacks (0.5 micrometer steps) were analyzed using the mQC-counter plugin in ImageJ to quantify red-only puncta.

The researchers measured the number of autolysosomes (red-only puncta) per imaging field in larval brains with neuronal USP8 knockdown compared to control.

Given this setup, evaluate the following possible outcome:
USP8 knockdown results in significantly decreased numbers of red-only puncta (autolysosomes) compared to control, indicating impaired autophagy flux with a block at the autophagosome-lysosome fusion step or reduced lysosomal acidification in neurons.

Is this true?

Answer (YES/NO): NO